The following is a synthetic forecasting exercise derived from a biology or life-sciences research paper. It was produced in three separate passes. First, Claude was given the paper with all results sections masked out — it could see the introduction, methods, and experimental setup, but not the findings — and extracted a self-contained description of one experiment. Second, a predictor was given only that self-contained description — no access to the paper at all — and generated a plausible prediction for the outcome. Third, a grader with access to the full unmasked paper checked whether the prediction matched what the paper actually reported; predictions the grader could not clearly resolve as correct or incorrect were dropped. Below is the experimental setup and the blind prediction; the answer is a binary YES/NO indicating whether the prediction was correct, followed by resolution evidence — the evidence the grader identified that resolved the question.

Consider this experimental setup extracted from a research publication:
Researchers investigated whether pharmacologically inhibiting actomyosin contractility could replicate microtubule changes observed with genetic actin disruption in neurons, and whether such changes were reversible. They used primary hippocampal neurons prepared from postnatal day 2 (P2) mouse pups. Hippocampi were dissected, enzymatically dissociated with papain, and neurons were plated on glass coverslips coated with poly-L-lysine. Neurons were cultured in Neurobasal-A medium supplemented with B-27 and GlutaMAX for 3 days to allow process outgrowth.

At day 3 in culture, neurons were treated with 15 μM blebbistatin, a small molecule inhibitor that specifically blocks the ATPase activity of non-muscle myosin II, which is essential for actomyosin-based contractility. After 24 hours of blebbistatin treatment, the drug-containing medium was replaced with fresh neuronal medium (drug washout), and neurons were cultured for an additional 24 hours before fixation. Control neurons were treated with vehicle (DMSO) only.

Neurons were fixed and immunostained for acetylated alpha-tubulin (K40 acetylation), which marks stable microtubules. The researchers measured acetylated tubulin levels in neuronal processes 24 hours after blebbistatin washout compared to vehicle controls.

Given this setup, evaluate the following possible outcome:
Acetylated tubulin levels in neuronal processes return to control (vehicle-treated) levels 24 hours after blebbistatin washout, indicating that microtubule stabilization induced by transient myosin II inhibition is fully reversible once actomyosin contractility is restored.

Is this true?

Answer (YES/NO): YES